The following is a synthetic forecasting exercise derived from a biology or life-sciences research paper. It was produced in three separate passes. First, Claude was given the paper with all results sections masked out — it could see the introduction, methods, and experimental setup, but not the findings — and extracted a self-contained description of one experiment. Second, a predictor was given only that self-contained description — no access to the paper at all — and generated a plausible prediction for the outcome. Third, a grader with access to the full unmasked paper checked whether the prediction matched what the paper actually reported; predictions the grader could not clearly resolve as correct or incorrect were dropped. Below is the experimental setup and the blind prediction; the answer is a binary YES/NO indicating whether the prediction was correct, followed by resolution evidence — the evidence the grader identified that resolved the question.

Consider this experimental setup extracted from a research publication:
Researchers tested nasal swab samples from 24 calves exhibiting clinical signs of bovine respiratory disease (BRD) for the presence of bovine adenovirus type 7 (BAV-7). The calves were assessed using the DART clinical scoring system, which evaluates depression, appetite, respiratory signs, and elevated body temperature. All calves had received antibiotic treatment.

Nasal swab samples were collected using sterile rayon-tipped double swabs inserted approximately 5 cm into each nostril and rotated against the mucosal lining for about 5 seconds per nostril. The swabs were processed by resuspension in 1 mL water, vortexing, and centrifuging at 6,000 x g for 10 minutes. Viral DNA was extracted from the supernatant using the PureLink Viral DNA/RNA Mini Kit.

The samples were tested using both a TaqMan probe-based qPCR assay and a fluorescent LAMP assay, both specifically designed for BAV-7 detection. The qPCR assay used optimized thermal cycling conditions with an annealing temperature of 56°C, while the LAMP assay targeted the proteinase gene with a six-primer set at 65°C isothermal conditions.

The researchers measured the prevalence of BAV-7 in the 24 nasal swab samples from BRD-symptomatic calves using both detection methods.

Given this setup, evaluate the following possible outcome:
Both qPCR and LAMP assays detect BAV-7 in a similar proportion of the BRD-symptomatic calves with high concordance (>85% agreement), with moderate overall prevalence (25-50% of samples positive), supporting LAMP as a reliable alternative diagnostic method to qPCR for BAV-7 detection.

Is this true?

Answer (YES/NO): NO